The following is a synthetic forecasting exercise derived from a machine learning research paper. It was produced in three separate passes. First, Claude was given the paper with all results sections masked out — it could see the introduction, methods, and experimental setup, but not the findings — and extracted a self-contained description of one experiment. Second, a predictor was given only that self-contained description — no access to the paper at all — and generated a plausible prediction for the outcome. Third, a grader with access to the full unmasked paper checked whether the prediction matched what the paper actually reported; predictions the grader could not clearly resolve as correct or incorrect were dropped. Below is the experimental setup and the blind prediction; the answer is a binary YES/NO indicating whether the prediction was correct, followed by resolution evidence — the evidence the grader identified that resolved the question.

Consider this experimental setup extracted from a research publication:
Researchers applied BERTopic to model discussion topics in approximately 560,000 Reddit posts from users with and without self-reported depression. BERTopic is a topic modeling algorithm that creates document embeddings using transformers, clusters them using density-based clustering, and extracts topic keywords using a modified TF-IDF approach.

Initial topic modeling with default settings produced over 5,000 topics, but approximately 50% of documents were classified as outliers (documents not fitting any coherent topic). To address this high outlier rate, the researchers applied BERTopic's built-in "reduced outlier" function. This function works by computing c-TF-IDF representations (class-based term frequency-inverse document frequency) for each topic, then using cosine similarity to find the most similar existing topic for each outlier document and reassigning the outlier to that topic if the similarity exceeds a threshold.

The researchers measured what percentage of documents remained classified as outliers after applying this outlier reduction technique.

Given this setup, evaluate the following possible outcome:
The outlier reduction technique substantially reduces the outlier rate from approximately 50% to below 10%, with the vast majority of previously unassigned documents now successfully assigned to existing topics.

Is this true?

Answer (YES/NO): YES